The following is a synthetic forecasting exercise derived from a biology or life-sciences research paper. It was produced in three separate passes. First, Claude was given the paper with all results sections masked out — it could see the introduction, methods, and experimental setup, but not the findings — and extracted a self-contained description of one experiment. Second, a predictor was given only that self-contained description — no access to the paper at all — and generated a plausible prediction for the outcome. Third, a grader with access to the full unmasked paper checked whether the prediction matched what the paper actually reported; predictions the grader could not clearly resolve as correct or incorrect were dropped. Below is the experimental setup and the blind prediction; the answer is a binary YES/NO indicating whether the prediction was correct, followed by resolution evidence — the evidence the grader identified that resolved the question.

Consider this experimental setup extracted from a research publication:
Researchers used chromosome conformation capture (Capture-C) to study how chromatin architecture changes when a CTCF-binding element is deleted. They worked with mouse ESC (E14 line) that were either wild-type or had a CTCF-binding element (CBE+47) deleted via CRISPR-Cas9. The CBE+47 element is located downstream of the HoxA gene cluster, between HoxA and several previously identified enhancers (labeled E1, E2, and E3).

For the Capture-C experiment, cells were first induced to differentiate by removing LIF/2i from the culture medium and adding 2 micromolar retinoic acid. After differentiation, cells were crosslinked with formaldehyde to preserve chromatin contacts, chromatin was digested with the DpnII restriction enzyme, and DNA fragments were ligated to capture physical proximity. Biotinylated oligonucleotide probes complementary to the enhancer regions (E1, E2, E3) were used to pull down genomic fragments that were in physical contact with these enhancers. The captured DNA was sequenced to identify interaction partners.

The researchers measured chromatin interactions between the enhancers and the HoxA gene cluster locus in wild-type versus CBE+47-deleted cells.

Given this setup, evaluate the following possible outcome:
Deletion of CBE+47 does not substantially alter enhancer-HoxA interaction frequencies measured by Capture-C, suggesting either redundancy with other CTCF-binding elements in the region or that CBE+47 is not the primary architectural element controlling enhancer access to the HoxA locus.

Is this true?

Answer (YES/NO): NO